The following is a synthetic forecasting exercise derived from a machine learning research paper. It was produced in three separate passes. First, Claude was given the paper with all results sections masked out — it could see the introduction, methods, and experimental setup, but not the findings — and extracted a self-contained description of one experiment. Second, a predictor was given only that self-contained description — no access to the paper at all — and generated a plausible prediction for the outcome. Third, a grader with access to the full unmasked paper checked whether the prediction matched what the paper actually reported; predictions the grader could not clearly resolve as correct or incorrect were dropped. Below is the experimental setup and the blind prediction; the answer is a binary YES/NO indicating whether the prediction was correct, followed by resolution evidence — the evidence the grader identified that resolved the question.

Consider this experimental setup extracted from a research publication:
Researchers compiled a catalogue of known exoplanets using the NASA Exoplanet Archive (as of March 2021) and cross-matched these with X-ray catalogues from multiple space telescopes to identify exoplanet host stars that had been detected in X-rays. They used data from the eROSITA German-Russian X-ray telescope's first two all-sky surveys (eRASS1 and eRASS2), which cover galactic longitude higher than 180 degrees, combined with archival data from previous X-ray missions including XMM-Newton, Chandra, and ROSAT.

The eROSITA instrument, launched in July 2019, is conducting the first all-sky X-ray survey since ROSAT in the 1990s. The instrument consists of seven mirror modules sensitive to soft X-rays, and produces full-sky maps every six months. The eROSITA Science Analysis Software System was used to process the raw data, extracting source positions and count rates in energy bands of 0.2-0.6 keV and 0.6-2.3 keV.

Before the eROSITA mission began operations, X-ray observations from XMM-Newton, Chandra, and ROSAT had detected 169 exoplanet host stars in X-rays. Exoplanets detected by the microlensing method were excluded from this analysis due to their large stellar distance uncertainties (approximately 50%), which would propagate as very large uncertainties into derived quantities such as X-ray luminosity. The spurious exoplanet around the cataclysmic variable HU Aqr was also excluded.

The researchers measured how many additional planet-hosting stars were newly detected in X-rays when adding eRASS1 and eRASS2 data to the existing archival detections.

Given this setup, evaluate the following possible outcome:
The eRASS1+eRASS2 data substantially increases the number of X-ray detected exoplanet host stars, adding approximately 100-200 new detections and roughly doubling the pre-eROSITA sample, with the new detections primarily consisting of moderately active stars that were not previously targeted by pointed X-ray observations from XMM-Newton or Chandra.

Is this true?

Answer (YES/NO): NO